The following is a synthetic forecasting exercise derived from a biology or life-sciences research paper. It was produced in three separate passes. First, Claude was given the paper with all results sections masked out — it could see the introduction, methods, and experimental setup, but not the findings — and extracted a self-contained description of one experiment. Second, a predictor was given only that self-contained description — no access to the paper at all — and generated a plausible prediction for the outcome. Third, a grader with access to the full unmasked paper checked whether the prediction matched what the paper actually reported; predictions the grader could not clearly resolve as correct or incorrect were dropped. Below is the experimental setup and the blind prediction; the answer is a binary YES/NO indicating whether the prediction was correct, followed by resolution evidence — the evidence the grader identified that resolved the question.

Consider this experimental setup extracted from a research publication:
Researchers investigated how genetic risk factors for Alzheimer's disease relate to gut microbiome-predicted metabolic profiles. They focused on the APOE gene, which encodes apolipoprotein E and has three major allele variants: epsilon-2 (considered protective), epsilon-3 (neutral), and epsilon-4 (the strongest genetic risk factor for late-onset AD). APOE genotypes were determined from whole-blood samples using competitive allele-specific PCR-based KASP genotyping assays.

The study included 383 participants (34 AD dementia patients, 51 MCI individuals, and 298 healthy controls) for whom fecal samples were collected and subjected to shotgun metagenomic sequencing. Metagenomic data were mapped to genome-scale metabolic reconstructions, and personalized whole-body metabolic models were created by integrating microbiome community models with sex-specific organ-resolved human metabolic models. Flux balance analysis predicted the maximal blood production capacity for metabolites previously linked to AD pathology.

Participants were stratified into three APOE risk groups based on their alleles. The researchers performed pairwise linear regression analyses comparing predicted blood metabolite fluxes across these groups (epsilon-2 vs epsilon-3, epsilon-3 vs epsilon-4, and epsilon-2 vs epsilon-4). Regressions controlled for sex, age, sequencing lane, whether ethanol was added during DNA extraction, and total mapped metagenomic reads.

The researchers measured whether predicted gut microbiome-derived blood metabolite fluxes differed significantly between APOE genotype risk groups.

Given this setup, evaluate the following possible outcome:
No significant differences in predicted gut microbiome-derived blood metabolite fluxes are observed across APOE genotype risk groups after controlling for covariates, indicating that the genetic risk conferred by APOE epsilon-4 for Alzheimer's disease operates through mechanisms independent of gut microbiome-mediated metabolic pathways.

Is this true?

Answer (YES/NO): NO